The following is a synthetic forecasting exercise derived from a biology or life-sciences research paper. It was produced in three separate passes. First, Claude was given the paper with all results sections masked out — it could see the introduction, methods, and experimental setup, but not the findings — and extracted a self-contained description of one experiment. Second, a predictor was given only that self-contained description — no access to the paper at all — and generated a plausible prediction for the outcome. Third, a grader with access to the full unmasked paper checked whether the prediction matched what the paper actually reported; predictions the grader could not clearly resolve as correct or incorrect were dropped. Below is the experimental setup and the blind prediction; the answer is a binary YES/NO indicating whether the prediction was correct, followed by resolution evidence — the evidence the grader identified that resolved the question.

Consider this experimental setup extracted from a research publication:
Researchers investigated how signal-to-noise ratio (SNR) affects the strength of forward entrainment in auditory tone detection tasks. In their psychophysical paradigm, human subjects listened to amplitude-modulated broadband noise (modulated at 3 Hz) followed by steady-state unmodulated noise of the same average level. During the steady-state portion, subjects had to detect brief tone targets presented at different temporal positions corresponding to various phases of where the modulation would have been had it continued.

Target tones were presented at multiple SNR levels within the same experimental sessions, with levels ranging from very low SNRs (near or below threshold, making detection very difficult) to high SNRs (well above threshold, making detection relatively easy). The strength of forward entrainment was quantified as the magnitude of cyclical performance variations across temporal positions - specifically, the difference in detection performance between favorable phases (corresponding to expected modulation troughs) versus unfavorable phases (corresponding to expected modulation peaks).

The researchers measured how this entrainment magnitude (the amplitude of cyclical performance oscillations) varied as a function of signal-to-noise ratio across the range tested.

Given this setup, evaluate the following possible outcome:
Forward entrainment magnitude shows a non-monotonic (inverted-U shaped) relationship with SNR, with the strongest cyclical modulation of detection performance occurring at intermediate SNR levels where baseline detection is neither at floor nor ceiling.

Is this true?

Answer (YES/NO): YES